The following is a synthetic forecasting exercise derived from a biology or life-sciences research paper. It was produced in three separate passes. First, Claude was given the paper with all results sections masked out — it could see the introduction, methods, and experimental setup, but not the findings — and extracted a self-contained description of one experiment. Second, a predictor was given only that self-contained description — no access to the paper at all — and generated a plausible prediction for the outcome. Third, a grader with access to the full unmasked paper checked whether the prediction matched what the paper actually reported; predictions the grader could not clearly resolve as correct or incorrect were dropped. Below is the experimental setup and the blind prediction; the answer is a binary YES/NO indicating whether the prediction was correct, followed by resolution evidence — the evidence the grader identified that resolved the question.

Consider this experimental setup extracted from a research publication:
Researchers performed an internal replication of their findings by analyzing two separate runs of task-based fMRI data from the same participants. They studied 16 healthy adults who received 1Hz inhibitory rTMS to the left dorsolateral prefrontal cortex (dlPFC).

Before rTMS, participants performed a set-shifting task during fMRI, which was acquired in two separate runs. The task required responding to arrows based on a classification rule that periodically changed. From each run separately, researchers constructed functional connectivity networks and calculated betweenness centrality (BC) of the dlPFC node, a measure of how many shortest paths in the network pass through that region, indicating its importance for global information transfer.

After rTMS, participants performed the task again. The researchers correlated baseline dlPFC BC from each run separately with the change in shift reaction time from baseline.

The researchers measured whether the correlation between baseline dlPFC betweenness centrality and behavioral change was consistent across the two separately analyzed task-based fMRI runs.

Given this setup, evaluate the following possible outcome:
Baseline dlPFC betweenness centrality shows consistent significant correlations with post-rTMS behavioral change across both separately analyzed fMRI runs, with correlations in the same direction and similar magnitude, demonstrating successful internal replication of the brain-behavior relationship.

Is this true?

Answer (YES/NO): YES